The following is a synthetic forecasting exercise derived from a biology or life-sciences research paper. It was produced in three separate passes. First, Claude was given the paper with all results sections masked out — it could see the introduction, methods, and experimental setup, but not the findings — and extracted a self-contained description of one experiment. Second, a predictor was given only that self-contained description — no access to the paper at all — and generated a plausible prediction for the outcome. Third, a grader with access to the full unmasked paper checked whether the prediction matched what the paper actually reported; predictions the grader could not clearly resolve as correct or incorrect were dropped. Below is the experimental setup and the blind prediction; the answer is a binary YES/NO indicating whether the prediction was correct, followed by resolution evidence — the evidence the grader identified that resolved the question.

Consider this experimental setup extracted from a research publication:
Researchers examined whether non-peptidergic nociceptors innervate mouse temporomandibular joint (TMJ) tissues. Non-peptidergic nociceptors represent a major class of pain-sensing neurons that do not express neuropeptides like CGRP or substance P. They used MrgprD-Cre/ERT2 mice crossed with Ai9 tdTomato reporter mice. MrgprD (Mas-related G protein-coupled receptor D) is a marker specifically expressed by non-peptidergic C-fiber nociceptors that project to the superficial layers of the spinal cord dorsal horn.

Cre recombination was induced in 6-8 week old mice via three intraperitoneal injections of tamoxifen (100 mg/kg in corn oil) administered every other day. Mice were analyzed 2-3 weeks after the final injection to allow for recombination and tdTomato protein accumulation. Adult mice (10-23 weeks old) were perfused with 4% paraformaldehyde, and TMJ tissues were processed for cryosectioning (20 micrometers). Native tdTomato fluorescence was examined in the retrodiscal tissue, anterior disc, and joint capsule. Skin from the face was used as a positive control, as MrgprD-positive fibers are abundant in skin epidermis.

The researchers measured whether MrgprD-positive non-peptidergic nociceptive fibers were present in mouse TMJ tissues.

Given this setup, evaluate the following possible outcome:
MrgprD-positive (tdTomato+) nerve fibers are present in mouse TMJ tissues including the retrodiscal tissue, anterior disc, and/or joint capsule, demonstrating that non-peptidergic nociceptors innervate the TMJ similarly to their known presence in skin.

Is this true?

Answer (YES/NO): NO